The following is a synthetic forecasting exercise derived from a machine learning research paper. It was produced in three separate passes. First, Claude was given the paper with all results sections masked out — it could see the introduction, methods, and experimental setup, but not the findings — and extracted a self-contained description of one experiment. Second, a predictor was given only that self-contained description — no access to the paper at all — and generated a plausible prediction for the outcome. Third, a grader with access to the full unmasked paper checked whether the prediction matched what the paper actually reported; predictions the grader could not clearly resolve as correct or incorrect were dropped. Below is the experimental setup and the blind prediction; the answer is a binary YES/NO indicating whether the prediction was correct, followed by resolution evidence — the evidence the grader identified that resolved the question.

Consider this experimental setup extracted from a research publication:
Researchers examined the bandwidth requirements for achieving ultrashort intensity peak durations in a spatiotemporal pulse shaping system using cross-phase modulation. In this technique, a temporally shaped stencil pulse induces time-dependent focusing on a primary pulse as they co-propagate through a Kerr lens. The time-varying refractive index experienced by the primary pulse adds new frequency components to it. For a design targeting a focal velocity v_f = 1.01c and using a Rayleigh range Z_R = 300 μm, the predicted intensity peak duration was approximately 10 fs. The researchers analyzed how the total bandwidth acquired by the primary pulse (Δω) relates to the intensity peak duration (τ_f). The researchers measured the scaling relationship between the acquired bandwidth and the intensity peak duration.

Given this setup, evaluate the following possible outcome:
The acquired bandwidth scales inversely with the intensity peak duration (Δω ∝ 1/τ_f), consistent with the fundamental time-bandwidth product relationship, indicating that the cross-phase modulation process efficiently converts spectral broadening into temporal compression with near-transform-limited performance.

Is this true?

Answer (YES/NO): YES